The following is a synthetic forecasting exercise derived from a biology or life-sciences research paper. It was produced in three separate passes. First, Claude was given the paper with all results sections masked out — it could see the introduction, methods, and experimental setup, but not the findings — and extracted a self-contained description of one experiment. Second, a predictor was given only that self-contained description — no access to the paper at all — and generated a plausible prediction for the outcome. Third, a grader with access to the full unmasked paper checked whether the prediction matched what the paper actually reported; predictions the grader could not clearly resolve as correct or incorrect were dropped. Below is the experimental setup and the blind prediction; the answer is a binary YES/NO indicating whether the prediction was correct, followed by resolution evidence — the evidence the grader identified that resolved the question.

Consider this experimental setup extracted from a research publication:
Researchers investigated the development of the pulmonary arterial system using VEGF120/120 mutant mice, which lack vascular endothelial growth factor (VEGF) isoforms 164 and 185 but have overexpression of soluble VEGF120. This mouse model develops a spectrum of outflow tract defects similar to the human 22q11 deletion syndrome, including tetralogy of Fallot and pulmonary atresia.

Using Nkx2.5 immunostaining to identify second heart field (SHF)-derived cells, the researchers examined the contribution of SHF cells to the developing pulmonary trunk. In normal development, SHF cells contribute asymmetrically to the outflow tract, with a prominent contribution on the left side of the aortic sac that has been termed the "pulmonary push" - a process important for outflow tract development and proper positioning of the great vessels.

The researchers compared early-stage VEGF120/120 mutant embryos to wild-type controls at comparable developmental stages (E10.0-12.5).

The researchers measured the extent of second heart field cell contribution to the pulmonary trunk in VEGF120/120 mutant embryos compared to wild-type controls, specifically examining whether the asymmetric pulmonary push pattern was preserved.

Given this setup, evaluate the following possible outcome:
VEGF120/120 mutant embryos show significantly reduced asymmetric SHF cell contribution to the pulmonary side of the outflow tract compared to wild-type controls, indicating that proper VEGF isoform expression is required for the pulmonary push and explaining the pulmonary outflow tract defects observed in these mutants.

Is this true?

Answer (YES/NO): YES